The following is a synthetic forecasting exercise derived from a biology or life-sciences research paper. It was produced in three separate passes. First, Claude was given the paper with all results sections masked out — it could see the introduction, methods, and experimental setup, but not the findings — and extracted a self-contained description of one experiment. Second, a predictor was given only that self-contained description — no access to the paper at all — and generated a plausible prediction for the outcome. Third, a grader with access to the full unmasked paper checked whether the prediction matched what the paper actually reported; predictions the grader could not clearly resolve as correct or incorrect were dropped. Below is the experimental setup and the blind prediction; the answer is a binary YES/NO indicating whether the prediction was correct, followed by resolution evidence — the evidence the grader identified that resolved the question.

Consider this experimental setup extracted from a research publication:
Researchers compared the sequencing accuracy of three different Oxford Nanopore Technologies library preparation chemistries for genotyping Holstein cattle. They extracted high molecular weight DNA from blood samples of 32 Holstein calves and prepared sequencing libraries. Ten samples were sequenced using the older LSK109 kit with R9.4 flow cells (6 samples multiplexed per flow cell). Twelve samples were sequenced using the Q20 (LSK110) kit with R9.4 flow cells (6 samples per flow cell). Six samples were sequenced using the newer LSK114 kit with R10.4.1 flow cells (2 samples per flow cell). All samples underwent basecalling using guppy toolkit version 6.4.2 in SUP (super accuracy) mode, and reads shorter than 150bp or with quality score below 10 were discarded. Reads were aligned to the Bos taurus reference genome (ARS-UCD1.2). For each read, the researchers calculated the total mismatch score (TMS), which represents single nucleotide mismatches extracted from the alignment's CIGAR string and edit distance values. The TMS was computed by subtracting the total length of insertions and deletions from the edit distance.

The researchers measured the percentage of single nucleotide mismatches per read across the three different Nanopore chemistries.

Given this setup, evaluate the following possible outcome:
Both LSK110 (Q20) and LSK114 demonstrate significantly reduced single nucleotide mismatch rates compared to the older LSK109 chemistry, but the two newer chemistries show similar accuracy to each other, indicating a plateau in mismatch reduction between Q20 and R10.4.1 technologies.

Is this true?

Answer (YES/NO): NO